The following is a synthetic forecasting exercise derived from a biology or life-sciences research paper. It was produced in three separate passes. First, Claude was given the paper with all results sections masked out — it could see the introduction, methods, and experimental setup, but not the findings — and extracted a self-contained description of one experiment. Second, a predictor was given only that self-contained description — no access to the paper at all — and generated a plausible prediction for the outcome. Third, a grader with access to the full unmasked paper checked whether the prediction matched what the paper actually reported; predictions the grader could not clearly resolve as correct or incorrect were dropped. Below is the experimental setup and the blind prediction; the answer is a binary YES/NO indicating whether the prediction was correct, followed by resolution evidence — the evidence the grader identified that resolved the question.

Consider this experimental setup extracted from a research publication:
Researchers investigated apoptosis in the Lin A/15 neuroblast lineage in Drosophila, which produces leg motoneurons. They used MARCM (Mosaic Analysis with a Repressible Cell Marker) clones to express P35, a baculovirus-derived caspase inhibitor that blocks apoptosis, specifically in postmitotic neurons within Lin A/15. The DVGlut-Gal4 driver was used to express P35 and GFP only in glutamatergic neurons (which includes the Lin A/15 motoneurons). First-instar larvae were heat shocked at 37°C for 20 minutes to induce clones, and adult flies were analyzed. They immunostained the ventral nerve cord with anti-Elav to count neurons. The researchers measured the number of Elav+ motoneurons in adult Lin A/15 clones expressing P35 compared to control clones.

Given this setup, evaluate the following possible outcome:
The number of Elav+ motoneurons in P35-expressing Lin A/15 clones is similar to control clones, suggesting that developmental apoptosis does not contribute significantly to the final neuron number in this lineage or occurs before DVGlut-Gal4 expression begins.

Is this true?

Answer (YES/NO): NO